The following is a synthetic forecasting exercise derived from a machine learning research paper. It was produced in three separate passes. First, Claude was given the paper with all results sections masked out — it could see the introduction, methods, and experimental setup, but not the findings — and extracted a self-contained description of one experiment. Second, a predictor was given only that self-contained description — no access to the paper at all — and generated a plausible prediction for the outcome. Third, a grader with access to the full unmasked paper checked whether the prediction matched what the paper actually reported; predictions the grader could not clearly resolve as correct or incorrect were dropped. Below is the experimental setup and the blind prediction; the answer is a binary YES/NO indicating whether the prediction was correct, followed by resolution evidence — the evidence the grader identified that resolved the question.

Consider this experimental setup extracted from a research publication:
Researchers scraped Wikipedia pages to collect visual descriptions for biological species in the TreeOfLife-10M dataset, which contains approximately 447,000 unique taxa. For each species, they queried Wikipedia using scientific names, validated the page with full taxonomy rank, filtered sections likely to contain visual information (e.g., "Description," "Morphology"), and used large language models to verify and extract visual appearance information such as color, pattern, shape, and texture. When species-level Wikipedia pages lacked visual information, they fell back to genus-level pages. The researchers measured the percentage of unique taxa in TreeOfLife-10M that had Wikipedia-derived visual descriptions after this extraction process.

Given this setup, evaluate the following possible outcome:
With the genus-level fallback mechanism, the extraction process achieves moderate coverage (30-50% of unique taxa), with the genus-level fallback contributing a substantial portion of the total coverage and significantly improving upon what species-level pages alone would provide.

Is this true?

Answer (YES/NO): NO